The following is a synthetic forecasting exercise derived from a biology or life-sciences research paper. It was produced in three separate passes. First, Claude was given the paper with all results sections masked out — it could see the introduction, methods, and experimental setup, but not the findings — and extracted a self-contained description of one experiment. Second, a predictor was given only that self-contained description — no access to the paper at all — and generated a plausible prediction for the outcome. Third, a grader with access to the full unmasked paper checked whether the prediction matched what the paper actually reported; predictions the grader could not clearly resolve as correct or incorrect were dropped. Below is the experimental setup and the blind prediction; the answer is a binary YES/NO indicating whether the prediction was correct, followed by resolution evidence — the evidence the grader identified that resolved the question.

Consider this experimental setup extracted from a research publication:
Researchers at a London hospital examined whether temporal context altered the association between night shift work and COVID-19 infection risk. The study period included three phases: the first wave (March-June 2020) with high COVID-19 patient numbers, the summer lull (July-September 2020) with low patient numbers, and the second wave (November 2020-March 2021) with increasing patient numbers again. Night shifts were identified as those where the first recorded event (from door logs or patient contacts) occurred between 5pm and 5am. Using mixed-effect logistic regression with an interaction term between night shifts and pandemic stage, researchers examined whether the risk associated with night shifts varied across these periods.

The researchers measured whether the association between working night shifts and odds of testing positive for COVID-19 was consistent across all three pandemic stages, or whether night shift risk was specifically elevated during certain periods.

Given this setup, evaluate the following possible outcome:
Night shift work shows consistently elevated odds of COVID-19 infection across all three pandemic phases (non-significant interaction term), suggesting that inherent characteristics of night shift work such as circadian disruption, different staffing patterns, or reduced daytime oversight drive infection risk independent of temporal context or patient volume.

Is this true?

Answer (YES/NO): NO